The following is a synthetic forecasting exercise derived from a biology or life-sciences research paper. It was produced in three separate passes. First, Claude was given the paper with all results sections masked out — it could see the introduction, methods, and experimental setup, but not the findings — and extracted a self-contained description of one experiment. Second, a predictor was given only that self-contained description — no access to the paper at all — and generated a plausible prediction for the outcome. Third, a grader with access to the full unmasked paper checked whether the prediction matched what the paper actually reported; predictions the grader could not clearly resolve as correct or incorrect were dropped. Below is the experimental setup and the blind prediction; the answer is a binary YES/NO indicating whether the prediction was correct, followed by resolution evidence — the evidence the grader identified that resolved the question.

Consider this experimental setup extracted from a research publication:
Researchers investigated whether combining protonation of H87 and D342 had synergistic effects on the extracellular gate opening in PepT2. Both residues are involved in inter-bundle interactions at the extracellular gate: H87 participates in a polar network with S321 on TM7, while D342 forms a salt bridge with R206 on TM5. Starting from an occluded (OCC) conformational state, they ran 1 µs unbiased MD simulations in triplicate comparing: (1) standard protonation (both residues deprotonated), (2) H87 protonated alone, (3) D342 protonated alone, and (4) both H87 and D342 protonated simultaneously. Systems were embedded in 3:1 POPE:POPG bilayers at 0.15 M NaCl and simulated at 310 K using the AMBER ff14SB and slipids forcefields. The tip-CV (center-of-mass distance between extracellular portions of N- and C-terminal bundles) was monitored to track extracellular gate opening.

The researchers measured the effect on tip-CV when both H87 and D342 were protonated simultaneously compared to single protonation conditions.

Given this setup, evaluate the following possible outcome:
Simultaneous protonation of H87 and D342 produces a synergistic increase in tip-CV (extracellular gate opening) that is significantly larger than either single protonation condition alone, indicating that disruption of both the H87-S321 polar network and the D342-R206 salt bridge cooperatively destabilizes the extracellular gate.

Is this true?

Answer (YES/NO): NO